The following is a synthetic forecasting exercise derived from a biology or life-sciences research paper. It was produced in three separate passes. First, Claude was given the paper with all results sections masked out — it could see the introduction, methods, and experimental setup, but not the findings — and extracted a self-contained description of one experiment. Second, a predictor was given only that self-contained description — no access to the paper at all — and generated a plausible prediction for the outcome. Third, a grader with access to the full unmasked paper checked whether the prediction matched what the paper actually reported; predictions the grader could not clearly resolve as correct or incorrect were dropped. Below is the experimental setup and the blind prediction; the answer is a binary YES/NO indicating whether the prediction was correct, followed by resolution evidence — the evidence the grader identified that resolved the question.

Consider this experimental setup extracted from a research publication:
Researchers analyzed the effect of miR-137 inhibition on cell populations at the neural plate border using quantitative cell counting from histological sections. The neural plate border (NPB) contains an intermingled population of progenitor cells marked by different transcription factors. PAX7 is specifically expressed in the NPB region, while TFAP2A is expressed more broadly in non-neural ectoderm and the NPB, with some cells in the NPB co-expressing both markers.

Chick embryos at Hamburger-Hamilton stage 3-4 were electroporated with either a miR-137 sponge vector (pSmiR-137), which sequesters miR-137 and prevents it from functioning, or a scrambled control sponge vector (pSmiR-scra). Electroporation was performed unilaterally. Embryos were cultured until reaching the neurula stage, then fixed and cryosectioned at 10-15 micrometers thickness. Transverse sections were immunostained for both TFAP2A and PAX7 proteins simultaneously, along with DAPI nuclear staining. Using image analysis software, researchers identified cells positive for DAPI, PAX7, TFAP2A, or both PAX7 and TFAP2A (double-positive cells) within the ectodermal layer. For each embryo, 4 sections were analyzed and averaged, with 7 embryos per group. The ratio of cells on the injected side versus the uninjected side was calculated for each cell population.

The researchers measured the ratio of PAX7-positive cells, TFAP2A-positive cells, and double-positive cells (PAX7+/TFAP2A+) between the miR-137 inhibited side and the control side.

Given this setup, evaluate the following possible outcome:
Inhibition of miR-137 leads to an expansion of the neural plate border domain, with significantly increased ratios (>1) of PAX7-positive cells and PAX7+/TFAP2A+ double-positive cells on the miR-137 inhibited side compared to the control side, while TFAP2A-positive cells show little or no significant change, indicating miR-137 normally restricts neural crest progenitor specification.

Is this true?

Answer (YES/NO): NO